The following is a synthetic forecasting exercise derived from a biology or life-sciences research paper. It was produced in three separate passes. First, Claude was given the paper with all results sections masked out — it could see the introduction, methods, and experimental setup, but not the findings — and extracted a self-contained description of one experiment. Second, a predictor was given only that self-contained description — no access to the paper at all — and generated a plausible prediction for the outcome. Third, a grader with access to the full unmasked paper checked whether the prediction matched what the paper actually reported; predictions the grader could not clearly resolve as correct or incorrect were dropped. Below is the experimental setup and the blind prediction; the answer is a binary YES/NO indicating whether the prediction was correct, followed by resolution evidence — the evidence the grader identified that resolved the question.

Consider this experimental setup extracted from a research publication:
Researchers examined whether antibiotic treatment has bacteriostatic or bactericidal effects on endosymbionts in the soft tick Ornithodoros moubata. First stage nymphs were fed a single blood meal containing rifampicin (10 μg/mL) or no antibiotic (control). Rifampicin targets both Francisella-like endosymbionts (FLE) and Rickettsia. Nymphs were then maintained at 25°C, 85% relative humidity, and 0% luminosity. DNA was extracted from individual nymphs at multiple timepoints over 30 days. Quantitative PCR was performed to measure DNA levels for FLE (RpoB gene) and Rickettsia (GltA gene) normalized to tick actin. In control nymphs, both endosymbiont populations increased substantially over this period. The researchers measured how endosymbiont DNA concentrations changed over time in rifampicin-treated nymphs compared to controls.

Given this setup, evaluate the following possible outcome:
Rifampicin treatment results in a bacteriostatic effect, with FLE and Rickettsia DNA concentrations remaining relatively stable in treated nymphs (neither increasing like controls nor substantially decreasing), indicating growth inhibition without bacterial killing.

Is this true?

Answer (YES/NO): YES